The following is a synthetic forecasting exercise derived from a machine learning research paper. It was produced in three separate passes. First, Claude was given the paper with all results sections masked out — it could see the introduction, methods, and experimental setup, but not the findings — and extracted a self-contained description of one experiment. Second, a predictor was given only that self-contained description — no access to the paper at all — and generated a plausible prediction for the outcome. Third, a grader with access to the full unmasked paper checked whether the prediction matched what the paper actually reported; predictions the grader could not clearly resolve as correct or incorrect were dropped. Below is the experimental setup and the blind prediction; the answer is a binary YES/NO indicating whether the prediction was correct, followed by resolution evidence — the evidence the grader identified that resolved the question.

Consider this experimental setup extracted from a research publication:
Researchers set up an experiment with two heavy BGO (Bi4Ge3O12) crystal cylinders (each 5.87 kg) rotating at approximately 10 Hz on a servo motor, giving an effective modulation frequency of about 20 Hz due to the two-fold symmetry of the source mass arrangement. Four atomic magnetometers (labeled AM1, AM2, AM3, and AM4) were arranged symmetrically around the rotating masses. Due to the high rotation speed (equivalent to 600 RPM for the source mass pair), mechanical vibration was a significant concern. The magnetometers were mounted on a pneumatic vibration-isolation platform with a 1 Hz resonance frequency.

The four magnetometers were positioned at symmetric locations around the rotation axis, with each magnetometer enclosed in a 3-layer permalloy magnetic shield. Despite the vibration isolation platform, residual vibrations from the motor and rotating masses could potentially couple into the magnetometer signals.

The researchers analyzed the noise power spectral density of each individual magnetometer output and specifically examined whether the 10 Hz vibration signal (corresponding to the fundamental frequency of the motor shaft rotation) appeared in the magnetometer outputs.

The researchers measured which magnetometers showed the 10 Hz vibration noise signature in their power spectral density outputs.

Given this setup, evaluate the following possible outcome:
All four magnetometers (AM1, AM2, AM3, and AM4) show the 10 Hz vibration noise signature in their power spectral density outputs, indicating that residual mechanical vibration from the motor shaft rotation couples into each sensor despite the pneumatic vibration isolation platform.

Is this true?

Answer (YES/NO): NO